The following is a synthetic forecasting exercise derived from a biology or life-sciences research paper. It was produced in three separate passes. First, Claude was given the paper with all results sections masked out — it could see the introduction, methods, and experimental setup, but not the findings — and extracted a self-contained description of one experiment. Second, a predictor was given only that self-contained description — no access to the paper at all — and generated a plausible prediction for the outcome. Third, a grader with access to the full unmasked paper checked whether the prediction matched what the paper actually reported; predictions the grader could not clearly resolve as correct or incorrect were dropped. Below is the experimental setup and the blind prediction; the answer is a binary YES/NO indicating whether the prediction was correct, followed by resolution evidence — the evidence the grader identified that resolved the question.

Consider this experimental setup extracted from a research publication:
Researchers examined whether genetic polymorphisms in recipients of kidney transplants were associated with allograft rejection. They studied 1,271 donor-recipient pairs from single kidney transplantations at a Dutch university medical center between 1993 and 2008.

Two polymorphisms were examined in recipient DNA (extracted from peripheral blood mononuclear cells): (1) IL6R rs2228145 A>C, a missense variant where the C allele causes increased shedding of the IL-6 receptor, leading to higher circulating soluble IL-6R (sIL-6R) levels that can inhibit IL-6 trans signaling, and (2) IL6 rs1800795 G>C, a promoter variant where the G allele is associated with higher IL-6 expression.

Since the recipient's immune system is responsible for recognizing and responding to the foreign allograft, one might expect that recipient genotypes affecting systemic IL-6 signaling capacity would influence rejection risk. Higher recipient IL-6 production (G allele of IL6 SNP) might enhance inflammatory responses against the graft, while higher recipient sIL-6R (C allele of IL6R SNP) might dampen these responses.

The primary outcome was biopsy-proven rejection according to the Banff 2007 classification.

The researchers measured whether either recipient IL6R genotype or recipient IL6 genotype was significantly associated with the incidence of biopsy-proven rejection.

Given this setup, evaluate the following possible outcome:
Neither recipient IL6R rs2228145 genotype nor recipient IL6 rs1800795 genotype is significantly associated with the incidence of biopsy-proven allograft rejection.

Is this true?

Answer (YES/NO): YES